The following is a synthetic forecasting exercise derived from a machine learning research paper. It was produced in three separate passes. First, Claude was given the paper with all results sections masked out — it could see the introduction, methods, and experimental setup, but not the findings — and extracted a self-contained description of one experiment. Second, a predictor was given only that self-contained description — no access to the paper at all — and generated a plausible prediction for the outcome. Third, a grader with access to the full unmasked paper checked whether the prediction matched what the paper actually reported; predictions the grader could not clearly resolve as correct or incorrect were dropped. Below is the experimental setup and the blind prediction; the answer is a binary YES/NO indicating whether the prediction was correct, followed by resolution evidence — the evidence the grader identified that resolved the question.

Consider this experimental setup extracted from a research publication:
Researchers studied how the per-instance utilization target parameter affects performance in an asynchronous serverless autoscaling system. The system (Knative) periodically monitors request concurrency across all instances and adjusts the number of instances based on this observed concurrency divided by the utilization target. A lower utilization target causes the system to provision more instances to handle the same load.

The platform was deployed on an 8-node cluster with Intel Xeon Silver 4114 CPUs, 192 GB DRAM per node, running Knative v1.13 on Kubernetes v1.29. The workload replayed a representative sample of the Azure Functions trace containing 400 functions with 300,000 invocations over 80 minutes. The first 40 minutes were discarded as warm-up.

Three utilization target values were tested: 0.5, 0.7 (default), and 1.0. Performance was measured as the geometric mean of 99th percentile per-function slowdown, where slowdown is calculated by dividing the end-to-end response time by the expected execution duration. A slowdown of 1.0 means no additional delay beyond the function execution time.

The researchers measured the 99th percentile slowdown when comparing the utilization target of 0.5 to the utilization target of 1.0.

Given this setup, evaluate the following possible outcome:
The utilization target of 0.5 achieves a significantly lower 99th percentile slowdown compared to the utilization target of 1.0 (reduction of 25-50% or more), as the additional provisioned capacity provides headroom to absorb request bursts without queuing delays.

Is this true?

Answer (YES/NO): NO